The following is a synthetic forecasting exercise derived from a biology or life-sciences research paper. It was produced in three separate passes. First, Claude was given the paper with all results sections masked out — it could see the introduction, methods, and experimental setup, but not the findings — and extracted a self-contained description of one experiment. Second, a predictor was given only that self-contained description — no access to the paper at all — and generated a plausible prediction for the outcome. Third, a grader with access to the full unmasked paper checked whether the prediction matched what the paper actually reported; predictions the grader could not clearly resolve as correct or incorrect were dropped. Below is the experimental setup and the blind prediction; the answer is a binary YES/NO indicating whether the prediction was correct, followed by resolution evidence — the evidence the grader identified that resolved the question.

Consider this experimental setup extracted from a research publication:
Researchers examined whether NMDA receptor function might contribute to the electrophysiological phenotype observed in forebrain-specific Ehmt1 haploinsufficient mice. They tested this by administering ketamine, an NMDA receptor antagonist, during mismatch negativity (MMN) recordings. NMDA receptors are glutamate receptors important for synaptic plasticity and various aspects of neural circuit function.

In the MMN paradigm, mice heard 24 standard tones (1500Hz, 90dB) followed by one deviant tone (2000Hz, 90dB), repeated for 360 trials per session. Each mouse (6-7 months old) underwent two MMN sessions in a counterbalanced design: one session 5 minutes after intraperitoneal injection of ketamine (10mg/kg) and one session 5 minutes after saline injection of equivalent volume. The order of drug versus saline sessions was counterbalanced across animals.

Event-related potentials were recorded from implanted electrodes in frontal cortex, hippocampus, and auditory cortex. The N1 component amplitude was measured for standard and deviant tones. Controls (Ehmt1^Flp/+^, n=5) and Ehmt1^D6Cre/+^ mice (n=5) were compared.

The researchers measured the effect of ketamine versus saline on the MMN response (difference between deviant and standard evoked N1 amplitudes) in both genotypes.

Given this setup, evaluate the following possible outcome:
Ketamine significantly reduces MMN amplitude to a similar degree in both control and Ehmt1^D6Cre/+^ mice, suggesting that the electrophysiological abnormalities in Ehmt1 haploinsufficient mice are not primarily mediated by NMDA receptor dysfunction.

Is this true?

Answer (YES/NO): NO